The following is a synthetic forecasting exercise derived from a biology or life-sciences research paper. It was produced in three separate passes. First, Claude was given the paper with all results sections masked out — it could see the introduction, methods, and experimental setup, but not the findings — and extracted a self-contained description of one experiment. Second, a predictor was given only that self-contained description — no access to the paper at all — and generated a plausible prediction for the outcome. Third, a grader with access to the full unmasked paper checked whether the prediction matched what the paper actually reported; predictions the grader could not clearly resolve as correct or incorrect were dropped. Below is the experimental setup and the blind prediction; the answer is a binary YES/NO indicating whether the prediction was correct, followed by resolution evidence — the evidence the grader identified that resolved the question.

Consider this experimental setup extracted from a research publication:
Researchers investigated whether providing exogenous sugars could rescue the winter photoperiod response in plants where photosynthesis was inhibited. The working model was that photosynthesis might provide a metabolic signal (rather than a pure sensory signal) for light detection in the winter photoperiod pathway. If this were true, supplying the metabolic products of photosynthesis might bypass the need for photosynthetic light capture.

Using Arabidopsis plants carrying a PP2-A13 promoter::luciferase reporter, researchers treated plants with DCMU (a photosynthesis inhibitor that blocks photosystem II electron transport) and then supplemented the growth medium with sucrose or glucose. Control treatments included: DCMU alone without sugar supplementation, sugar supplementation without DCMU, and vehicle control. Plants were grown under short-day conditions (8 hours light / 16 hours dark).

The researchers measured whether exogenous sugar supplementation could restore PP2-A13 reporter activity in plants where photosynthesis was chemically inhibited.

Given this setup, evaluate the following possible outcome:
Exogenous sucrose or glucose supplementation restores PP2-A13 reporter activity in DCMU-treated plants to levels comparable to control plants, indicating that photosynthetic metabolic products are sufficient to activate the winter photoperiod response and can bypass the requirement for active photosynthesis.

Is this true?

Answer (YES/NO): NO